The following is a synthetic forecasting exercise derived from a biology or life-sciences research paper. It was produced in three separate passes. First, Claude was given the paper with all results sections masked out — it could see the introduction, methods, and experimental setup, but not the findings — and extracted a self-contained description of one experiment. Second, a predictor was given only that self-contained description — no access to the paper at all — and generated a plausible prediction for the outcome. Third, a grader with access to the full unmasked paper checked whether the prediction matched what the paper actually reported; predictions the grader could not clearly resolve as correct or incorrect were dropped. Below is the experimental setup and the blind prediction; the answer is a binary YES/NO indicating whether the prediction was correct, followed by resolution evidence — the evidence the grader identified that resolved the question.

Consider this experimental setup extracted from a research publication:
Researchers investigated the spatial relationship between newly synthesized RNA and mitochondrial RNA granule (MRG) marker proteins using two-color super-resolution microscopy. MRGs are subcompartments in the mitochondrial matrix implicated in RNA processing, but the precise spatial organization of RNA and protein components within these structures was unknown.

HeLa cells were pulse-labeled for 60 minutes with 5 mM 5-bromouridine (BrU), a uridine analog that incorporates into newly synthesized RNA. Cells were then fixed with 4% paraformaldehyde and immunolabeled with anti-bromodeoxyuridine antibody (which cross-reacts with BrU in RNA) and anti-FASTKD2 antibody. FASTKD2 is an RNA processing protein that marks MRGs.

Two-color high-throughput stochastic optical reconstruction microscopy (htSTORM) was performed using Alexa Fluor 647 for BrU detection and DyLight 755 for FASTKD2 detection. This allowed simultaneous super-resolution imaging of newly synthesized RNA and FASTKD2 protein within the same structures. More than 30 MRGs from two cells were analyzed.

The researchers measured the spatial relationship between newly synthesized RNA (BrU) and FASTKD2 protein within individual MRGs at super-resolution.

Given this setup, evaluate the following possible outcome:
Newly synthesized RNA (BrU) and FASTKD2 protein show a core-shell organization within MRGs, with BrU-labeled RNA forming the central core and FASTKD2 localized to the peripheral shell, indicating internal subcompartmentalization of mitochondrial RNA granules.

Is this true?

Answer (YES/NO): YES